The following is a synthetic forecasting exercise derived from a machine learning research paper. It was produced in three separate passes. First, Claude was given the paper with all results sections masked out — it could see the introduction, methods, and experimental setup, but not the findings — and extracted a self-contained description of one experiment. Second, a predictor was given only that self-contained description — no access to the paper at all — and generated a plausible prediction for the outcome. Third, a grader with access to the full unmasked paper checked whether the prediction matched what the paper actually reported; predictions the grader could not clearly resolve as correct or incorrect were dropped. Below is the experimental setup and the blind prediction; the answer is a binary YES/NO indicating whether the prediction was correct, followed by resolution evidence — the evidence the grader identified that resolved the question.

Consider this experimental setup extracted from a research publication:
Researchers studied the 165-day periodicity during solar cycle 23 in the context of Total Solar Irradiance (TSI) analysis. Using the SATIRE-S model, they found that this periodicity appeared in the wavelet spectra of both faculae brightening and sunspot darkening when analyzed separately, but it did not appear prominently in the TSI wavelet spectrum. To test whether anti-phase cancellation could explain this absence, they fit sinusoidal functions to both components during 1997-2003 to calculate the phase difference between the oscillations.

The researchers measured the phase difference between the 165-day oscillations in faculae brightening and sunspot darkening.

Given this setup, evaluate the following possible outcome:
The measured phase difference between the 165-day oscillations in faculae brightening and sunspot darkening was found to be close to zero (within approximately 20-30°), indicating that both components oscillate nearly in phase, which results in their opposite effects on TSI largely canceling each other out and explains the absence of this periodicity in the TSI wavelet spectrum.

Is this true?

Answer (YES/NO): NO